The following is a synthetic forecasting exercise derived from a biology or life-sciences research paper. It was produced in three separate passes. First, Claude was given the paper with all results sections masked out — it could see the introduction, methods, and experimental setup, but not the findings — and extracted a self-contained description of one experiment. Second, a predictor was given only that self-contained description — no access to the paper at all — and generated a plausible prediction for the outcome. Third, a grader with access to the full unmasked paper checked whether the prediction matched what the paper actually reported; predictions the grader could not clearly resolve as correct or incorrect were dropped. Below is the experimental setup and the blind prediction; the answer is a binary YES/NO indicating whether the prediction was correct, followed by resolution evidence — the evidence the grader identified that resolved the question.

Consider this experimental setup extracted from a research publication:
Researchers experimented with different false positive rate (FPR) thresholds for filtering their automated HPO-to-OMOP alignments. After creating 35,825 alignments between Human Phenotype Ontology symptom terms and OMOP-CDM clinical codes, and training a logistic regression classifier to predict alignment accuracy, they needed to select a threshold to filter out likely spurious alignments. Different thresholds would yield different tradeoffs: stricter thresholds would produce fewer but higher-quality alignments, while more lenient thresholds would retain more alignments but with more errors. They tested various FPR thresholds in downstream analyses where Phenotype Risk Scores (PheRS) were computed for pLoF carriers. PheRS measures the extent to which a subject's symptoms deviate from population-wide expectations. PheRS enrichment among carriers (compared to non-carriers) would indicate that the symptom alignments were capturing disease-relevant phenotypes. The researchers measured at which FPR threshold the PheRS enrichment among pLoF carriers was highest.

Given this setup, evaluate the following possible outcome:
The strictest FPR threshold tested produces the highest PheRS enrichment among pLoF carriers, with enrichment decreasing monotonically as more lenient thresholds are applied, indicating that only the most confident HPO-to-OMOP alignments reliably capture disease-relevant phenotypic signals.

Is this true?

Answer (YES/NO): NO